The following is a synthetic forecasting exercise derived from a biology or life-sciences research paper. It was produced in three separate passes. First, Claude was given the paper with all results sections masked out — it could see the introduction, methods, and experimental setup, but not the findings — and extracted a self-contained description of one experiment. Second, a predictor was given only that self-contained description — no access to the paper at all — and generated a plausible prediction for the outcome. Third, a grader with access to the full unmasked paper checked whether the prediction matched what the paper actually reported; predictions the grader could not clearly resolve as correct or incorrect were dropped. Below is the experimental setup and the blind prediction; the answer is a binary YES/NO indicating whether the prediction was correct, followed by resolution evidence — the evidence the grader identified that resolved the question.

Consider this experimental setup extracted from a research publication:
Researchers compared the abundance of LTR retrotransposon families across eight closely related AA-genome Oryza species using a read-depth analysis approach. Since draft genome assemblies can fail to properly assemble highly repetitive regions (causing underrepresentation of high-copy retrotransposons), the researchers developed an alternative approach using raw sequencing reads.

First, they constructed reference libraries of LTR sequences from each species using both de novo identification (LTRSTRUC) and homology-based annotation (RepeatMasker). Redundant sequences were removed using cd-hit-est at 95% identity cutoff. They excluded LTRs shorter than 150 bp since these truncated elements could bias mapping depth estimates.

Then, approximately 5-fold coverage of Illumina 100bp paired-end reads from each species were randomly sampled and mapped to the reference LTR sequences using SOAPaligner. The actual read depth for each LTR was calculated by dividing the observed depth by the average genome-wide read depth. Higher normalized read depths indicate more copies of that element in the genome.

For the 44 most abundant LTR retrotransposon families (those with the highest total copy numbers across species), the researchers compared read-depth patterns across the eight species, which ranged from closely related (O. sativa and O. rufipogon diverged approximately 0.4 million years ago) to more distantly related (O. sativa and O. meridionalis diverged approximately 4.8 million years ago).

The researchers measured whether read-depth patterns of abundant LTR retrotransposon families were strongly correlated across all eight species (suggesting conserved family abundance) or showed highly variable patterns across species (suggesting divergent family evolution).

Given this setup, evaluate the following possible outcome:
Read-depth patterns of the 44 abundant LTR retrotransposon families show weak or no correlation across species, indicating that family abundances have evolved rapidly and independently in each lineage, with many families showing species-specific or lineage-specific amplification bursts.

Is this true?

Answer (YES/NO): NO